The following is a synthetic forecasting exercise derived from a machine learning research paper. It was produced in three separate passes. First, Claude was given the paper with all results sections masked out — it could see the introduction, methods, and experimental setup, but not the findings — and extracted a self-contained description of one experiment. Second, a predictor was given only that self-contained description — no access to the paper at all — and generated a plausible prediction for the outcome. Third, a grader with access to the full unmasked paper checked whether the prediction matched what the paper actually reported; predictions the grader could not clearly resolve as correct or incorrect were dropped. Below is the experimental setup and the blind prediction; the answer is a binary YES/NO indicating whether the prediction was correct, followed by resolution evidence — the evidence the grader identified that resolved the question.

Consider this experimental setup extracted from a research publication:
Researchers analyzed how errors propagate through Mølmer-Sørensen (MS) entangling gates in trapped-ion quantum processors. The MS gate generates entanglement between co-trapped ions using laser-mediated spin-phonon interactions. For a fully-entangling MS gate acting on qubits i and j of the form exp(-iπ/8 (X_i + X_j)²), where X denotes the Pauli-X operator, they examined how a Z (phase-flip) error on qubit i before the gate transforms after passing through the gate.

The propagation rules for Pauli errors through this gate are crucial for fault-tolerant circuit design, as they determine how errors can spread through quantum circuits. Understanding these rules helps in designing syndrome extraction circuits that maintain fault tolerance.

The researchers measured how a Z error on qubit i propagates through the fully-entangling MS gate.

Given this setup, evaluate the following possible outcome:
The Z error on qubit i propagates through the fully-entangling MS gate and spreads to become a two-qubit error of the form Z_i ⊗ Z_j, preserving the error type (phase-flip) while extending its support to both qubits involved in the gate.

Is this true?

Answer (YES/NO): NO